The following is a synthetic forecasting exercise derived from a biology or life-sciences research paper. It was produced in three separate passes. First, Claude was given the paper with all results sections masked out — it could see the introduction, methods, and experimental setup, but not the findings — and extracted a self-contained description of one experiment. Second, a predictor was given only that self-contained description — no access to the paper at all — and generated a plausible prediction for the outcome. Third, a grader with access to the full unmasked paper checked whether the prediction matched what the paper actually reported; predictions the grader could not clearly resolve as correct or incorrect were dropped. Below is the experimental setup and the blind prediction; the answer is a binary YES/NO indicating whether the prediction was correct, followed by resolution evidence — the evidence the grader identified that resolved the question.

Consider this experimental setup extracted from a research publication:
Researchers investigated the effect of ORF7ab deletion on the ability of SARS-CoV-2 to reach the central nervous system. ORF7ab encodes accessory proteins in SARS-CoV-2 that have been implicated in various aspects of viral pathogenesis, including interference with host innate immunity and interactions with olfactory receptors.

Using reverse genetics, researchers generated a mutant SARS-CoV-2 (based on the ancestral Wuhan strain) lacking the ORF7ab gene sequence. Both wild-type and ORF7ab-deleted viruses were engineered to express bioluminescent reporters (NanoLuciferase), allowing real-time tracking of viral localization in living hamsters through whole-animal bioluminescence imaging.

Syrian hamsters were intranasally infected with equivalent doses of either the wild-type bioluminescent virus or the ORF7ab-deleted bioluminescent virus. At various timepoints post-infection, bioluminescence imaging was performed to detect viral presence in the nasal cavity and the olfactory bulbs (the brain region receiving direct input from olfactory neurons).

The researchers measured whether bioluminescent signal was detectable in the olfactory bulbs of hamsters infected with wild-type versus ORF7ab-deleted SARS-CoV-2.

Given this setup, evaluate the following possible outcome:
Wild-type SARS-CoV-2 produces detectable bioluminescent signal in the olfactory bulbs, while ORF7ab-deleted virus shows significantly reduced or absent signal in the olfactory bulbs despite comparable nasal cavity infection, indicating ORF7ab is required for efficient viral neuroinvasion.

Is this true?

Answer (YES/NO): NO